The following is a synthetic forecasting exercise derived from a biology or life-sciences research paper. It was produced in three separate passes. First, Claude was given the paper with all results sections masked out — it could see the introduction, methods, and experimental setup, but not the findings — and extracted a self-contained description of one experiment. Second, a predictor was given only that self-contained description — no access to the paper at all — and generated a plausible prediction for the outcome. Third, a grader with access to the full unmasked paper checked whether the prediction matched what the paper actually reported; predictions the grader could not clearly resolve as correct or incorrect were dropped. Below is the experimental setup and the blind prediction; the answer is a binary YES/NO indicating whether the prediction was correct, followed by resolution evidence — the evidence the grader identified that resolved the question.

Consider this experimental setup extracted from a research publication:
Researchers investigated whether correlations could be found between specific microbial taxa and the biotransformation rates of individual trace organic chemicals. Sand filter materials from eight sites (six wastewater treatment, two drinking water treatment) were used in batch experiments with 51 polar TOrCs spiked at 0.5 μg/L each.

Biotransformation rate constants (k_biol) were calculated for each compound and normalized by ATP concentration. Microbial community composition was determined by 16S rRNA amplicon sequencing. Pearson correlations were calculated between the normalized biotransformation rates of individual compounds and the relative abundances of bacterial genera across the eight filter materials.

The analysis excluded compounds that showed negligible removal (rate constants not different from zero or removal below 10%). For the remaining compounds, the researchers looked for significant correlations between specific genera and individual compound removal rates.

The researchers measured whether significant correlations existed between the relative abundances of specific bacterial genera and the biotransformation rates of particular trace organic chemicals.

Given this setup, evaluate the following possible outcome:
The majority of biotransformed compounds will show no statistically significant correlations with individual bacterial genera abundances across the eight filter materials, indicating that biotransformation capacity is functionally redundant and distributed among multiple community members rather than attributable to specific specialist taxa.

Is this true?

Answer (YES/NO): NO